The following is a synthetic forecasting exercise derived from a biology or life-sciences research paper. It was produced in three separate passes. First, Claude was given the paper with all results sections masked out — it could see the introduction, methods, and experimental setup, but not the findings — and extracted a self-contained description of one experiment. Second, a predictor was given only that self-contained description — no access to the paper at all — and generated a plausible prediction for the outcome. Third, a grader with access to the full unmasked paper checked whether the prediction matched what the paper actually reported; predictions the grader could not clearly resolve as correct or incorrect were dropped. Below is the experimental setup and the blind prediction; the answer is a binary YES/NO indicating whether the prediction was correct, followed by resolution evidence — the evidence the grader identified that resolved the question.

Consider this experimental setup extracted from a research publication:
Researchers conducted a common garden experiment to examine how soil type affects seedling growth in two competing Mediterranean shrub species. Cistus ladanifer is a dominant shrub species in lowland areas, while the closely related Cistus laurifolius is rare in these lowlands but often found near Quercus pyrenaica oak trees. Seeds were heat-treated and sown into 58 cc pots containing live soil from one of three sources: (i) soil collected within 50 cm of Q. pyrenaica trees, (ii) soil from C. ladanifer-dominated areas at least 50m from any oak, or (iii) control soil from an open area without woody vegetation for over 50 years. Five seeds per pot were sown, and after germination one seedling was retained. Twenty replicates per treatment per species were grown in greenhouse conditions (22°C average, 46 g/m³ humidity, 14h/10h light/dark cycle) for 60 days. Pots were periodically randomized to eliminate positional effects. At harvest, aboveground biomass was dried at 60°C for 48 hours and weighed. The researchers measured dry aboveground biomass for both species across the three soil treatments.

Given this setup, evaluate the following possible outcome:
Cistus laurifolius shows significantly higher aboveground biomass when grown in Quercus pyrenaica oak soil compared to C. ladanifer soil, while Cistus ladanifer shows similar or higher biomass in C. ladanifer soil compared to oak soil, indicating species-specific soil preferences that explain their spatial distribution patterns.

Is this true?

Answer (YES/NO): YES